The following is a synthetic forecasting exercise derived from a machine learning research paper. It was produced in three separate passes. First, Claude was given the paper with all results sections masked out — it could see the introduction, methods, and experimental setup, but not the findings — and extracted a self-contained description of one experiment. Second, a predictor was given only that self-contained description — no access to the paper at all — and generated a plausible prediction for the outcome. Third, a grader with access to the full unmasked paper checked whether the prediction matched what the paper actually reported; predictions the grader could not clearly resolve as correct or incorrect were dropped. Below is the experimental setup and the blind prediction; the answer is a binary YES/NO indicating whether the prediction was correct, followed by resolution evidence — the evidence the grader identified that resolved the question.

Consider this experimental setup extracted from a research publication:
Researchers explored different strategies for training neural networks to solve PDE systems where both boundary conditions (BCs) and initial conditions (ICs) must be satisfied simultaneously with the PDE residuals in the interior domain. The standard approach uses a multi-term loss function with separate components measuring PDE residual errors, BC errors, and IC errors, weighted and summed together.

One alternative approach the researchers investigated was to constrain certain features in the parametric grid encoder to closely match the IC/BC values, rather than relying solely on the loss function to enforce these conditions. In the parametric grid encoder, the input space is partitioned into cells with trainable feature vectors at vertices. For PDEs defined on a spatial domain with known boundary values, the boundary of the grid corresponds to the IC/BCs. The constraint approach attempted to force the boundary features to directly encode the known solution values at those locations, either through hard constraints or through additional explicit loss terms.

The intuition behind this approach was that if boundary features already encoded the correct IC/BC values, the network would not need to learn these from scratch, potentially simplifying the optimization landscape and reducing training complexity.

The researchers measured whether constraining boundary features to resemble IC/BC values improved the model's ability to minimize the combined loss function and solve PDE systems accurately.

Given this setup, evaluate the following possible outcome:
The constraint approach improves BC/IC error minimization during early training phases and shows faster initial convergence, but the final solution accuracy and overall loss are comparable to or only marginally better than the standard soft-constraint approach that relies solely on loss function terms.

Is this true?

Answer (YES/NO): NO